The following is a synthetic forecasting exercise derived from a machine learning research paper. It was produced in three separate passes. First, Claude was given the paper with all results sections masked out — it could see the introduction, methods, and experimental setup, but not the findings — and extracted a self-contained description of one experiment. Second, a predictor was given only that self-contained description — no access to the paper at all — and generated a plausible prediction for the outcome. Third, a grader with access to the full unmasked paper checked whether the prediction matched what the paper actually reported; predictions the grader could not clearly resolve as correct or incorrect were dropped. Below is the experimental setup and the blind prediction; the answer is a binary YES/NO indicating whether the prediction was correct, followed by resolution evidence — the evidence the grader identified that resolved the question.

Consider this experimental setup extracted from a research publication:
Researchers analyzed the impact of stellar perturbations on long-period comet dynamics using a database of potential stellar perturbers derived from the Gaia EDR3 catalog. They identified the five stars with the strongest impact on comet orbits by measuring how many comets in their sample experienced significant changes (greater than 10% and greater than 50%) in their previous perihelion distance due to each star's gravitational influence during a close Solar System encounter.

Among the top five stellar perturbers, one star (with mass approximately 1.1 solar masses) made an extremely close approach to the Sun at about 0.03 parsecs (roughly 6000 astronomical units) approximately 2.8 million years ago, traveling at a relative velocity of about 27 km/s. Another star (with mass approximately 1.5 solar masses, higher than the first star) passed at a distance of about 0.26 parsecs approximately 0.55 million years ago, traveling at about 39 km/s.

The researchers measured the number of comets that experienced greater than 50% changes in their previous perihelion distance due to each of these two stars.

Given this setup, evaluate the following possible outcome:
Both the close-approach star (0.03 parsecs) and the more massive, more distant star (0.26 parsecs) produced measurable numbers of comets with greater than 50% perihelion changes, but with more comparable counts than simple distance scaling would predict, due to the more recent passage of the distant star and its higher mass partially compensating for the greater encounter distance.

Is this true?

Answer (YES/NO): NO